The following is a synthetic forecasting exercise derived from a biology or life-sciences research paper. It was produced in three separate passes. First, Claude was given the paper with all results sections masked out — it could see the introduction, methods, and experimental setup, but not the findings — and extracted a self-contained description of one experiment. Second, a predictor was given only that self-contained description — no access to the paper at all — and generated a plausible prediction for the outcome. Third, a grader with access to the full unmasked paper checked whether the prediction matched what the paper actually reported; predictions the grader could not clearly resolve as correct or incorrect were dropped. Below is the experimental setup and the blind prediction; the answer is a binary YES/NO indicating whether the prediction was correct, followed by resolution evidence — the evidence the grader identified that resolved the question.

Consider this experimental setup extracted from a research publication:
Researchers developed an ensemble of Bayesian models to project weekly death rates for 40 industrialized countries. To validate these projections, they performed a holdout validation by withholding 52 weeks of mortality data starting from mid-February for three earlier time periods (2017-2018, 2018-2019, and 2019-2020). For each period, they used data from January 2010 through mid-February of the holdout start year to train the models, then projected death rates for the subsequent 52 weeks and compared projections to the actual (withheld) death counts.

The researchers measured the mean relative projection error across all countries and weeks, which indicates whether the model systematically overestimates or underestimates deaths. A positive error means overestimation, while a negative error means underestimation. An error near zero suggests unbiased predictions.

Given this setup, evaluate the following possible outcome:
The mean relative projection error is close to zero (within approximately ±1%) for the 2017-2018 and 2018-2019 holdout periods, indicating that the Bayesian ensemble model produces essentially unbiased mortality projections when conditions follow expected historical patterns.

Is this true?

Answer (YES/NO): NO